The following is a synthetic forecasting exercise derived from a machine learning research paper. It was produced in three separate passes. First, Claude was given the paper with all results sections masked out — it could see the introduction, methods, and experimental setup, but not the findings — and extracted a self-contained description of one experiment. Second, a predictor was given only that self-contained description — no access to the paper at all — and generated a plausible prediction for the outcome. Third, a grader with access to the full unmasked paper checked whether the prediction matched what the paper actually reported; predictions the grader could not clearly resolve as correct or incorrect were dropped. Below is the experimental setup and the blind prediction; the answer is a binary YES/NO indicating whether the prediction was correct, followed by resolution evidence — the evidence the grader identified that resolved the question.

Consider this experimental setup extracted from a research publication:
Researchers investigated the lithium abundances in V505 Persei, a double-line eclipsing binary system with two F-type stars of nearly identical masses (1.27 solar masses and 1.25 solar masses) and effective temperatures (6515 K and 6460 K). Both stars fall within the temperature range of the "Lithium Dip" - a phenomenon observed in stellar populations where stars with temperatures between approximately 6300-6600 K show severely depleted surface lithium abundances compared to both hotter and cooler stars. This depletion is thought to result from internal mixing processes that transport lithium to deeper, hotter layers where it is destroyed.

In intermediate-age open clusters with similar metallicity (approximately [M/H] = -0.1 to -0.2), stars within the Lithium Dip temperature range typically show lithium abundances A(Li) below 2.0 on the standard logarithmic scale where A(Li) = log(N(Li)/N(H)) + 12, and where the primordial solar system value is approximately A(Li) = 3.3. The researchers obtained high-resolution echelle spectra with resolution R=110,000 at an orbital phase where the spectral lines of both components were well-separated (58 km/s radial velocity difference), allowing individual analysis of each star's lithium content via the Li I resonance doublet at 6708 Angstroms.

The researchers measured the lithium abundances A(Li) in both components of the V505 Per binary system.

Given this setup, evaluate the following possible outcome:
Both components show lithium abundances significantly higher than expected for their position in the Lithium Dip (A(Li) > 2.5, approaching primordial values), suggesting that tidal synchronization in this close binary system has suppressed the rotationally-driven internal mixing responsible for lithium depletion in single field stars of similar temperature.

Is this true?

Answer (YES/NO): NO